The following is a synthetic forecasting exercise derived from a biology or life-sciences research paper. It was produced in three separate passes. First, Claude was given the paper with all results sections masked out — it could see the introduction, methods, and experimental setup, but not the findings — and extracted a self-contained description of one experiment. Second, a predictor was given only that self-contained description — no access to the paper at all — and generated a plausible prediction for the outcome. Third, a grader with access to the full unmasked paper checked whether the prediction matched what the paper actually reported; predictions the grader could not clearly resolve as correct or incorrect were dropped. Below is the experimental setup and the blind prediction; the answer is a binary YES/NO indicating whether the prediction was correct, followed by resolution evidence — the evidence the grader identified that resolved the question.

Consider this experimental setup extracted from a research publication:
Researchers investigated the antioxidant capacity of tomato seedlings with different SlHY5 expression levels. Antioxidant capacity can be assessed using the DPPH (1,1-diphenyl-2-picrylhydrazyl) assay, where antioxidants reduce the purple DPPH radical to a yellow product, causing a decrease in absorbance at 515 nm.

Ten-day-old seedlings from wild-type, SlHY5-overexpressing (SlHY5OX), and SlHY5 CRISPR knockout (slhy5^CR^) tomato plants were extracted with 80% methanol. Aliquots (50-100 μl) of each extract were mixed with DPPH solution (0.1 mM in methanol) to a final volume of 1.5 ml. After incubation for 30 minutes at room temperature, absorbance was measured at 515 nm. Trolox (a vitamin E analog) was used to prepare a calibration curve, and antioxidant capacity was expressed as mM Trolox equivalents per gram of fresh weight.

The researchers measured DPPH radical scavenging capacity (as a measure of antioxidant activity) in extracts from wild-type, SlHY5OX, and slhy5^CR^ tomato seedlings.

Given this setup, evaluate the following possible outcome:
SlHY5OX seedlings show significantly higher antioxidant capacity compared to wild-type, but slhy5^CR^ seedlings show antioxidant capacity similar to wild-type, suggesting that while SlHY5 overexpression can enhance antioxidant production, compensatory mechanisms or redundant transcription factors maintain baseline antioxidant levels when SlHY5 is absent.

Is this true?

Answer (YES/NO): NO